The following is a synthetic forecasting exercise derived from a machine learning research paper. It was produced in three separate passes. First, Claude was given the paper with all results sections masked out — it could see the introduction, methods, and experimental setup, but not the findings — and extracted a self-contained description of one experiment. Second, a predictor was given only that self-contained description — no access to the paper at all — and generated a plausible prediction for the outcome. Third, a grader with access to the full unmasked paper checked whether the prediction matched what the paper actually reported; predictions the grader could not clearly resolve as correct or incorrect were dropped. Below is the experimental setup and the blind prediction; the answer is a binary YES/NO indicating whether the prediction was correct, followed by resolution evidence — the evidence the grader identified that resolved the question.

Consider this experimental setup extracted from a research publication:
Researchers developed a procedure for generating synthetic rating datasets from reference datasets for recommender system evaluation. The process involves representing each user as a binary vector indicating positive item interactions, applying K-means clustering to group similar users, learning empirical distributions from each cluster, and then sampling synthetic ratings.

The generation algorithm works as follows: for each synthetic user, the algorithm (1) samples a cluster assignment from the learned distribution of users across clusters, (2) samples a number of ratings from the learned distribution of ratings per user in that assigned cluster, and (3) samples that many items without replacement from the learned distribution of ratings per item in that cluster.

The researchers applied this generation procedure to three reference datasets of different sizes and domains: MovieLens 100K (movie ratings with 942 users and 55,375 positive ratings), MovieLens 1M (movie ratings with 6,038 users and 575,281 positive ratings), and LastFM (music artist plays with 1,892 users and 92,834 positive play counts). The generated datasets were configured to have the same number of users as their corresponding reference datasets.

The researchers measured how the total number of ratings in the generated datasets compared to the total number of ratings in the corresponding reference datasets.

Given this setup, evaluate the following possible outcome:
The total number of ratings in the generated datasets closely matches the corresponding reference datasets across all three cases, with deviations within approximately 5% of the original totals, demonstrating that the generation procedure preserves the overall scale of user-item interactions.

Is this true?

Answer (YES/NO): YES